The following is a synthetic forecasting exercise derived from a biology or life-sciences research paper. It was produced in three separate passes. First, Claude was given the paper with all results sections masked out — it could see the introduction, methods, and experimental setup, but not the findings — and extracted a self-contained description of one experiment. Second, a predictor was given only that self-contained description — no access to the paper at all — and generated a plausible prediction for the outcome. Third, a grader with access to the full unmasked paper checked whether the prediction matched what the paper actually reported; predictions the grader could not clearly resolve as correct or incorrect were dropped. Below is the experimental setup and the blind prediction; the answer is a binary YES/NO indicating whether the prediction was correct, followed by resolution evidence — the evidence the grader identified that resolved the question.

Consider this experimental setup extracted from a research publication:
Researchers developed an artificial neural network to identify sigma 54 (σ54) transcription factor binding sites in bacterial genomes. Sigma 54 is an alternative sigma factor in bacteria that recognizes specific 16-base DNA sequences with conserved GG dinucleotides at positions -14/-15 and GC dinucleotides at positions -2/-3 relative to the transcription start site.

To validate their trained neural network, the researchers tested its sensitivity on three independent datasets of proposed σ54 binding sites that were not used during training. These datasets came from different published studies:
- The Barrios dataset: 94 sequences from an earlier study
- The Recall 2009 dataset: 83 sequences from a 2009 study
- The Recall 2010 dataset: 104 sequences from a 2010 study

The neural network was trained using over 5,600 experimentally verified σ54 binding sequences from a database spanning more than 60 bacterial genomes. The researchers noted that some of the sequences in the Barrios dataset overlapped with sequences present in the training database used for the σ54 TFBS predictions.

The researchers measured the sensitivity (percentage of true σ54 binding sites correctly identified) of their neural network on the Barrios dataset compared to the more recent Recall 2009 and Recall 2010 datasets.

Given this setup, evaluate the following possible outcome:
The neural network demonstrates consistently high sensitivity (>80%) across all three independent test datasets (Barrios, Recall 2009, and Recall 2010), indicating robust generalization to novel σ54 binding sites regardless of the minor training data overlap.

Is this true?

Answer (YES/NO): NO